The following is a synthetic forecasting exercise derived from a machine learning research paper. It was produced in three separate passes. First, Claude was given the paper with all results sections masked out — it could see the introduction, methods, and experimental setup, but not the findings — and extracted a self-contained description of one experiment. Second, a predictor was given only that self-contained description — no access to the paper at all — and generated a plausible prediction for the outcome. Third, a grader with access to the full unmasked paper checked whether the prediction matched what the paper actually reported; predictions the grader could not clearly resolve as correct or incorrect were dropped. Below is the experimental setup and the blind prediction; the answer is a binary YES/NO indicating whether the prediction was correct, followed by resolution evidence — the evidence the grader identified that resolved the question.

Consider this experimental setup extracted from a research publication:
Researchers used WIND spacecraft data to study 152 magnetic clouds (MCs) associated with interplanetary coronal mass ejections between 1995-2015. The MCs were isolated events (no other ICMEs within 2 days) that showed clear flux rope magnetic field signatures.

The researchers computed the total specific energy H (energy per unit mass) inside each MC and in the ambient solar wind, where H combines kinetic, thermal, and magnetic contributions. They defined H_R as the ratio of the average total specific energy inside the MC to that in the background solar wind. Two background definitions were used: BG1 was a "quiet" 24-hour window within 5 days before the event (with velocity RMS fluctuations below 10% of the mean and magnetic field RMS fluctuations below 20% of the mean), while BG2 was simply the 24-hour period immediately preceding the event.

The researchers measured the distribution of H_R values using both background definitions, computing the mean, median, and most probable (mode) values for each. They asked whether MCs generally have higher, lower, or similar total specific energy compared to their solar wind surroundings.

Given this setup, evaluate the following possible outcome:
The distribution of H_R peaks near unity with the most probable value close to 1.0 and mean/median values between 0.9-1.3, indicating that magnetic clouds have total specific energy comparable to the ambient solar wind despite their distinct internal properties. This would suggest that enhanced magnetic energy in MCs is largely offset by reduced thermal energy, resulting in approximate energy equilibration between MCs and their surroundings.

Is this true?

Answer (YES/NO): NO